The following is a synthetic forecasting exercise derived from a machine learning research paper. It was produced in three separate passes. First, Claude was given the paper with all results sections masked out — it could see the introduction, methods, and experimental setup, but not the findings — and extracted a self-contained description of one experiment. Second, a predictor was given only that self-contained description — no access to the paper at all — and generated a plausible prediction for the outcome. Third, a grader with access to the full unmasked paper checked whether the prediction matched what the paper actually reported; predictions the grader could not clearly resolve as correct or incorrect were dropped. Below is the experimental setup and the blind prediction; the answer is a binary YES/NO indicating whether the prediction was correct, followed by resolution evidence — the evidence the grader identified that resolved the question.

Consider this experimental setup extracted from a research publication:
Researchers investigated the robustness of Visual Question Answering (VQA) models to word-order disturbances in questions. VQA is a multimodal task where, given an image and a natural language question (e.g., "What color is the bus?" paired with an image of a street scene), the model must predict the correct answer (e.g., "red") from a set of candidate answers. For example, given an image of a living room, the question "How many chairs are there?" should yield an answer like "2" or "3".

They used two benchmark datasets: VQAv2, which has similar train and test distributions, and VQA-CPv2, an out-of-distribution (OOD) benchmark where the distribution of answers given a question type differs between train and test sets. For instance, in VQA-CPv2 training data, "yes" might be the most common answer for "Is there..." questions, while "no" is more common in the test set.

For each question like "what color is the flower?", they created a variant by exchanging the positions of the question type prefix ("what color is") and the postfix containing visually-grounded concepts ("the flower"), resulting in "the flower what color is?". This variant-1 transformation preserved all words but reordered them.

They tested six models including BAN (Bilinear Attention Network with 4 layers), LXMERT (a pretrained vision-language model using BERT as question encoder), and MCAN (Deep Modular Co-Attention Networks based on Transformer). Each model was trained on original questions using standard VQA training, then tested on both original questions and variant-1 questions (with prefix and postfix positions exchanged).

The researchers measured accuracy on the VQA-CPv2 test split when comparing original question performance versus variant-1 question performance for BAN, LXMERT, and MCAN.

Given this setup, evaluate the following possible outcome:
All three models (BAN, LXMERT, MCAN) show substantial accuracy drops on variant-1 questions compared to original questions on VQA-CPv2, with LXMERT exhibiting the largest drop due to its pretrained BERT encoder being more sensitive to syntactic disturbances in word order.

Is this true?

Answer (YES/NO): NO